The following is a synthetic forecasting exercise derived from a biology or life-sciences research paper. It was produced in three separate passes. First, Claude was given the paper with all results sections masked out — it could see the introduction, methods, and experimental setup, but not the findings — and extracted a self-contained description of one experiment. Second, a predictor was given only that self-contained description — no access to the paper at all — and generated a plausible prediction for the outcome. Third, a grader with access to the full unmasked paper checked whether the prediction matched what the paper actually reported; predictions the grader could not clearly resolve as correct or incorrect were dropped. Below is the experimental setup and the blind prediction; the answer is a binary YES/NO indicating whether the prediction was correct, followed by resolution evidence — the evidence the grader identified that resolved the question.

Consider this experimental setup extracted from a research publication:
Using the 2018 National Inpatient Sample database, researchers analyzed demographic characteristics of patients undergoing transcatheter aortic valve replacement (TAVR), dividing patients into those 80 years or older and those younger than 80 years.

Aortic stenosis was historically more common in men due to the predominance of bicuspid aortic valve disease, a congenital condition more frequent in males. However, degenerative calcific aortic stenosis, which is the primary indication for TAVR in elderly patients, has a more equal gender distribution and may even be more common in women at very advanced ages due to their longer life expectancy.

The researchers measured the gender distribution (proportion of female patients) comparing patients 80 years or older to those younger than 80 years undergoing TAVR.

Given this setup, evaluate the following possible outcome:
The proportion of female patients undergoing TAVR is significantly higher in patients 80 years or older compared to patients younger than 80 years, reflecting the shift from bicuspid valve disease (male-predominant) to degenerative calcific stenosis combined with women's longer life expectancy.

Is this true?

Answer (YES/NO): YES